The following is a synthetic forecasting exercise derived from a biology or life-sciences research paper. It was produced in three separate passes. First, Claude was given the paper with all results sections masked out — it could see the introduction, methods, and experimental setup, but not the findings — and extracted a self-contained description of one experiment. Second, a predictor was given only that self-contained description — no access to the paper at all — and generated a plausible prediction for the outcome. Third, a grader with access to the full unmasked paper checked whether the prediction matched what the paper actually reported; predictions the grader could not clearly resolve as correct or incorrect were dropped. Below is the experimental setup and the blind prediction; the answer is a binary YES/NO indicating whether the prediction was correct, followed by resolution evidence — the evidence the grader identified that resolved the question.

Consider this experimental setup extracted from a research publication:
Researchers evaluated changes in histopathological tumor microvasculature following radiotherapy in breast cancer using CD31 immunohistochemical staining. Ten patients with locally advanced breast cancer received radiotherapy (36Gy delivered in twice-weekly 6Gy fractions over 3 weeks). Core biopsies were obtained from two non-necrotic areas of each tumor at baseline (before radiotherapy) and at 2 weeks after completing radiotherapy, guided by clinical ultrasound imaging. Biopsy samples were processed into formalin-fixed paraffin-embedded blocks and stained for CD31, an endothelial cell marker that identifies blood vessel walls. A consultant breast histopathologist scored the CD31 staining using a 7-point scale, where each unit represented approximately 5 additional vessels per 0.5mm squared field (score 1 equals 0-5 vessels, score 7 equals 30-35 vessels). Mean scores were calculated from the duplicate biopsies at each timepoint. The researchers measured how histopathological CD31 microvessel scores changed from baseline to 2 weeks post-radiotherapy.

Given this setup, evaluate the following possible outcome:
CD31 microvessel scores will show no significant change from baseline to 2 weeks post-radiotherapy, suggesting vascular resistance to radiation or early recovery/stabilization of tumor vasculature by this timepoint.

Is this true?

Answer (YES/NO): NO